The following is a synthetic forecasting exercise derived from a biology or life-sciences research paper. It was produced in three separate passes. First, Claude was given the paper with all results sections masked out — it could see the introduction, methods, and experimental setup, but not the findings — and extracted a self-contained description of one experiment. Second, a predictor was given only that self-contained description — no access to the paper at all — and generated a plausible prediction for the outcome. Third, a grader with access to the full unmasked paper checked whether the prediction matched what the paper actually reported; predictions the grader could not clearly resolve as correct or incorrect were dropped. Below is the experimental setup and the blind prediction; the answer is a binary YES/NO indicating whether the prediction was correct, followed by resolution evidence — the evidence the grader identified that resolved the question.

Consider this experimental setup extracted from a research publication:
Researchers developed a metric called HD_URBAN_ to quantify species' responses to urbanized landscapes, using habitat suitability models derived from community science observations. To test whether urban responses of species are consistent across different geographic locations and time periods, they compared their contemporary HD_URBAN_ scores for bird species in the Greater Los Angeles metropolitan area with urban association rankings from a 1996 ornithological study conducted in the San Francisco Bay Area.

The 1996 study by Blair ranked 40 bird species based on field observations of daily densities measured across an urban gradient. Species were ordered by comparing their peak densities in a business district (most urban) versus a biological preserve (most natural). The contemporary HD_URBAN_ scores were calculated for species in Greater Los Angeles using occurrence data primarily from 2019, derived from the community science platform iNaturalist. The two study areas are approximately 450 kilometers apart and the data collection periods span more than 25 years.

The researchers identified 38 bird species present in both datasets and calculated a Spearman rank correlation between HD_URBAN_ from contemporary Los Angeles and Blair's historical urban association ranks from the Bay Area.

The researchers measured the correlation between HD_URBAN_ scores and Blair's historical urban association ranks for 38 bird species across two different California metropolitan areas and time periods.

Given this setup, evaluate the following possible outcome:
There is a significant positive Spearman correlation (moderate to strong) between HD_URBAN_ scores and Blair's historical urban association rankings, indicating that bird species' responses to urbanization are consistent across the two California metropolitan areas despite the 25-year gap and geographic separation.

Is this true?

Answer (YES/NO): YES